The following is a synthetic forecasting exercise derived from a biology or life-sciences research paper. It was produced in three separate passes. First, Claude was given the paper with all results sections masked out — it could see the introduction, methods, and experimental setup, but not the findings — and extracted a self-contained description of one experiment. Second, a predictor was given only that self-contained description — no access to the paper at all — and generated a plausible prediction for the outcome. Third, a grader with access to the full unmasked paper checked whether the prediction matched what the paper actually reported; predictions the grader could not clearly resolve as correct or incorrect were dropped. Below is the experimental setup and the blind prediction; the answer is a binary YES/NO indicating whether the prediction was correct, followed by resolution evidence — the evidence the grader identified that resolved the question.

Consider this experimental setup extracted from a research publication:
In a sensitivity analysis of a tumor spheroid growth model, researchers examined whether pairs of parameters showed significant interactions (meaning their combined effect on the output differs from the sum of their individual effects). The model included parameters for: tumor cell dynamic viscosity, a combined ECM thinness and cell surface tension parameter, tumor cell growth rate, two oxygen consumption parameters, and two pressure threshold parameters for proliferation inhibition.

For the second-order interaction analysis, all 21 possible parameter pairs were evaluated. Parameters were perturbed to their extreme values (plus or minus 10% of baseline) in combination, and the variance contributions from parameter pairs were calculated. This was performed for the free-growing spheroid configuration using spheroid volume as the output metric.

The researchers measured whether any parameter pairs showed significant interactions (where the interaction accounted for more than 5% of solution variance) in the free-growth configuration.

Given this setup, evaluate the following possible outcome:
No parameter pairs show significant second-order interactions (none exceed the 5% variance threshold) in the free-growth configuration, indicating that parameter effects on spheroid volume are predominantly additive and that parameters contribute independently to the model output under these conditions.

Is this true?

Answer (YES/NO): NO